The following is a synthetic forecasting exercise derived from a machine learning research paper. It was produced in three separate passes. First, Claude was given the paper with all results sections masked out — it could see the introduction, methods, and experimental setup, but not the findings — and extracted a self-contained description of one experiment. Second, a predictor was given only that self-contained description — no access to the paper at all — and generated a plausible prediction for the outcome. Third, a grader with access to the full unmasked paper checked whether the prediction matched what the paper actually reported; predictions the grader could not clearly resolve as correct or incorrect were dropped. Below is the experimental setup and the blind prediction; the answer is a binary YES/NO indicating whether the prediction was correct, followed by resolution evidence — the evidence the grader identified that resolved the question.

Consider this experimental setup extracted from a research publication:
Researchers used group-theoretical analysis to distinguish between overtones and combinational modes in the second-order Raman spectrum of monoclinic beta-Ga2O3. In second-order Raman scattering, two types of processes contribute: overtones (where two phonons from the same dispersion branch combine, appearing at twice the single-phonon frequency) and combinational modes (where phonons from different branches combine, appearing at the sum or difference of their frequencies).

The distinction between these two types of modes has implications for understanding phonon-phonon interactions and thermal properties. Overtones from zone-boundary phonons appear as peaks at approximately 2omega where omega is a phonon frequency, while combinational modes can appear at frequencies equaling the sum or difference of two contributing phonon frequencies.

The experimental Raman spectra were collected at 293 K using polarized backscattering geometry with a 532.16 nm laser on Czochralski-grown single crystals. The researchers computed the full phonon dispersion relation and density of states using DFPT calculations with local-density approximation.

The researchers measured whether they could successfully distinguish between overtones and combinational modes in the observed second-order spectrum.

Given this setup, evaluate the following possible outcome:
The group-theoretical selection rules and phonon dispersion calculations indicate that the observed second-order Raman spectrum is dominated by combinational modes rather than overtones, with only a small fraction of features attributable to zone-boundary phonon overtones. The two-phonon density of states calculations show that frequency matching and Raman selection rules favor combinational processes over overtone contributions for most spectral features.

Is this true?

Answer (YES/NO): NO